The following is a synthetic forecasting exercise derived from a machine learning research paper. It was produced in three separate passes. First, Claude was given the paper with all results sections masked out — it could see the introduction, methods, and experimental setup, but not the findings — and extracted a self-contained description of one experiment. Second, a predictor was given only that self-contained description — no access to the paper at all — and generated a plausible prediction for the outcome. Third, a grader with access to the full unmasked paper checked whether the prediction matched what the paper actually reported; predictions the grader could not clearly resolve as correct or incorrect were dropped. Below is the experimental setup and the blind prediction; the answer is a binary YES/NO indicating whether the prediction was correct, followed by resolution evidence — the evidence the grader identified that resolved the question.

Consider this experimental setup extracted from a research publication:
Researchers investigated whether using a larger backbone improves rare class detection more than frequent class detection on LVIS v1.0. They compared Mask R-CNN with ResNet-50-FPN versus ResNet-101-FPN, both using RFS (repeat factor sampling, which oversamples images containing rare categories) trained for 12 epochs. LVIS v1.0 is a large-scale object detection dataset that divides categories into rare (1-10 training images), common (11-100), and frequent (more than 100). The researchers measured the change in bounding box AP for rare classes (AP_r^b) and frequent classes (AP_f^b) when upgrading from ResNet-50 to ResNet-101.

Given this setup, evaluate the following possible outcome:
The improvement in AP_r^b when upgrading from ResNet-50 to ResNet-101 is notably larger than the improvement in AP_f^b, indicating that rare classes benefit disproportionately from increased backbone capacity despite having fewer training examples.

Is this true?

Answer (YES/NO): YES